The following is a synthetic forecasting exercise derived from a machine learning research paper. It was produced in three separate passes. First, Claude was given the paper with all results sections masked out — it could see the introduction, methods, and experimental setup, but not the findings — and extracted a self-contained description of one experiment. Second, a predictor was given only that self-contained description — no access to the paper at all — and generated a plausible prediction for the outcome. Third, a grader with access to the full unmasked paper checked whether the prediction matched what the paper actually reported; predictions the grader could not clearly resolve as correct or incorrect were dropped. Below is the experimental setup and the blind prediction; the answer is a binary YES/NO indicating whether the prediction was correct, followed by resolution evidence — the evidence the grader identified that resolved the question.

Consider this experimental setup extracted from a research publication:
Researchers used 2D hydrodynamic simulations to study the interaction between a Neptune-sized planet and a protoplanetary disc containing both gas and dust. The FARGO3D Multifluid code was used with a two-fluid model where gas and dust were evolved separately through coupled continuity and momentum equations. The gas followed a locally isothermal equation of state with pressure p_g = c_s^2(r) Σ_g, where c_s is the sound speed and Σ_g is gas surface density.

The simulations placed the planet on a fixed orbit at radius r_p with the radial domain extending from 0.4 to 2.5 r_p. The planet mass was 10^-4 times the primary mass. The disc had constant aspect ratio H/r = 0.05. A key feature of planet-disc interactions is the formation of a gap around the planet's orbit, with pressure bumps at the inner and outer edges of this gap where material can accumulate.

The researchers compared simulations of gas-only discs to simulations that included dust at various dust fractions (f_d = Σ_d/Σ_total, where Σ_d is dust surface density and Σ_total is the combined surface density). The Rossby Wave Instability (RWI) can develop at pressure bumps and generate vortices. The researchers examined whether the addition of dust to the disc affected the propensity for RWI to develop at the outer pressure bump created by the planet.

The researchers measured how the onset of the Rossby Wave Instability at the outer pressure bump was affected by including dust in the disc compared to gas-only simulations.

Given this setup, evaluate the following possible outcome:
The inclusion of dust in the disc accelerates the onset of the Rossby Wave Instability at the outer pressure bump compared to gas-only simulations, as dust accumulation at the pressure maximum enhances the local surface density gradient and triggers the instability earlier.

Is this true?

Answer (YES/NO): NO